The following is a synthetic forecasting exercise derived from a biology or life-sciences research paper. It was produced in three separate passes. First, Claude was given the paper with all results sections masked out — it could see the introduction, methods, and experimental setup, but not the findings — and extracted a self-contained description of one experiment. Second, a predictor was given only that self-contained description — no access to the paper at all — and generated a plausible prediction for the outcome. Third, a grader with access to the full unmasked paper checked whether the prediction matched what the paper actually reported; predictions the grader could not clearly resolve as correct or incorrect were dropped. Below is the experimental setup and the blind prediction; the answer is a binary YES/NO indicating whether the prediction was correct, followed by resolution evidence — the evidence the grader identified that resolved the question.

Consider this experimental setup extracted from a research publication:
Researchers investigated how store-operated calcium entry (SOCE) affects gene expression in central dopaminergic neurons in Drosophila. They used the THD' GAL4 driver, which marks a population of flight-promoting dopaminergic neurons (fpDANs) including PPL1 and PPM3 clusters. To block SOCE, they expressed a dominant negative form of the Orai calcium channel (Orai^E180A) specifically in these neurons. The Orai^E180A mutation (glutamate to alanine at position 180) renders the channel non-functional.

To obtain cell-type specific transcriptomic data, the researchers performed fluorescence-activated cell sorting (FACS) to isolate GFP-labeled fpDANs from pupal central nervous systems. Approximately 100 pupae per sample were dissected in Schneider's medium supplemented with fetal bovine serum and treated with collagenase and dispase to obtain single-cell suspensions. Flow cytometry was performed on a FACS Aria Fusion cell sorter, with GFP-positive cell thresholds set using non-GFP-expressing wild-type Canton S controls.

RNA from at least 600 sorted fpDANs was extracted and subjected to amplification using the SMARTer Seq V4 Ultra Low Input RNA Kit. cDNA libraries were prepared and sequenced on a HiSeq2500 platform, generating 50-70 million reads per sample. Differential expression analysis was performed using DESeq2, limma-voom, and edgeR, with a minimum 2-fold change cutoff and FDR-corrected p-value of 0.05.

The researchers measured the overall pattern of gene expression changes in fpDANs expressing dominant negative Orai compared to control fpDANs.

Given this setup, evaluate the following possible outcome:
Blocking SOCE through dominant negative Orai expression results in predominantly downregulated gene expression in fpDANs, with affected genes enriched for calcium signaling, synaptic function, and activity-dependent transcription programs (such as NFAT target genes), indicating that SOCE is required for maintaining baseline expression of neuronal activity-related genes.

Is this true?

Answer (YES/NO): NO